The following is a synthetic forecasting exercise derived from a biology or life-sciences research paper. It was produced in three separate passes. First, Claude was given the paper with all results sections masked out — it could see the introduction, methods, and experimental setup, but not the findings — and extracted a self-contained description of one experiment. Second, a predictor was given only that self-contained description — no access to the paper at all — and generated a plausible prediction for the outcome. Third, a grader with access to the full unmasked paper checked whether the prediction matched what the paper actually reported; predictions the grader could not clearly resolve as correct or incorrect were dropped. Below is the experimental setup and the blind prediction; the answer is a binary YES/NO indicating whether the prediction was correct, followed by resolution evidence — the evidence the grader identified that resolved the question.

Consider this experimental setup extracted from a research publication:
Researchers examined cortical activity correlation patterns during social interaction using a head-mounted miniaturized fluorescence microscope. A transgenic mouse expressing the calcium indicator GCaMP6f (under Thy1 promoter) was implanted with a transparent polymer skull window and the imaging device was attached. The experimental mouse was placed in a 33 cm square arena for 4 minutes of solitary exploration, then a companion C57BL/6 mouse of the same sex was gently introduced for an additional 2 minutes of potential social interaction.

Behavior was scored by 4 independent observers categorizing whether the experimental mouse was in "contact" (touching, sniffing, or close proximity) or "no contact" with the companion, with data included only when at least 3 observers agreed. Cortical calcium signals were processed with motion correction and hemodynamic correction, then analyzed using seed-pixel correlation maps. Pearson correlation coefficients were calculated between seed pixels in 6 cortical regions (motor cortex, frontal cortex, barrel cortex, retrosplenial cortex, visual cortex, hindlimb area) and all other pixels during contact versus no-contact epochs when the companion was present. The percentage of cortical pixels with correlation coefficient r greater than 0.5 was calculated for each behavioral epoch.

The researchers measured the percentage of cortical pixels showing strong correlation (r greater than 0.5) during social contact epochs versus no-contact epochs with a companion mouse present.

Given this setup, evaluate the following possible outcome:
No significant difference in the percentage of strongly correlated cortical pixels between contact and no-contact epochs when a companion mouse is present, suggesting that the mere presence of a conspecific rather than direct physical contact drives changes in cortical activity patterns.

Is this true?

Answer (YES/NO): NO